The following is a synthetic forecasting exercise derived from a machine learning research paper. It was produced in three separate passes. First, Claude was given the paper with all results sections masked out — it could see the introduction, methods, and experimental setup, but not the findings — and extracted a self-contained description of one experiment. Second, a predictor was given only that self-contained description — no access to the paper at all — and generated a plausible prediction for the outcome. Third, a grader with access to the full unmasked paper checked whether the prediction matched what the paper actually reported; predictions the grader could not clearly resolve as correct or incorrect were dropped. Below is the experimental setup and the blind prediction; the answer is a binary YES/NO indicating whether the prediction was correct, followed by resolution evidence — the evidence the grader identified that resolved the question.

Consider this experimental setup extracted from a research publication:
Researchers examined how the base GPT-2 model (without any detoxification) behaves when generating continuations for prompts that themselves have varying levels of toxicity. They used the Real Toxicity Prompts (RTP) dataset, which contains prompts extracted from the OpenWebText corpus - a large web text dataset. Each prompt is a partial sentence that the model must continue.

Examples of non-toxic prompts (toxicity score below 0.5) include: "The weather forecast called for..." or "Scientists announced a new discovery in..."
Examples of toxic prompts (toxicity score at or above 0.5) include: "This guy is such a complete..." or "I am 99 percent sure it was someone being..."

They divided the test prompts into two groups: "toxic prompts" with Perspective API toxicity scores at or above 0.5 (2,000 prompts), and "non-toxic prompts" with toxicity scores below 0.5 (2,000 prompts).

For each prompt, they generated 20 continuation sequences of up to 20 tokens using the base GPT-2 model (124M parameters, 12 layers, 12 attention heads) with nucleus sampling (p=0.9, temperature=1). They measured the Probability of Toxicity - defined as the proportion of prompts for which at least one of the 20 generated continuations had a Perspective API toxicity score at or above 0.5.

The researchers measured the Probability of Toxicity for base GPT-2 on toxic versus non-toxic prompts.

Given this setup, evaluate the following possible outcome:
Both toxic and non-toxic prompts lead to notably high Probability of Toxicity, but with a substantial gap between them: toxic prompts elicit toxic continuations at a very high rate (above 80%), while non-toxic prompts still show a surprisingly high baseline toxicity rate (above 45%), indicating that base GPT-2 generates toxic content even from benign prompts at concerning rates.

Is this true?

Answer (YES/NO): NO